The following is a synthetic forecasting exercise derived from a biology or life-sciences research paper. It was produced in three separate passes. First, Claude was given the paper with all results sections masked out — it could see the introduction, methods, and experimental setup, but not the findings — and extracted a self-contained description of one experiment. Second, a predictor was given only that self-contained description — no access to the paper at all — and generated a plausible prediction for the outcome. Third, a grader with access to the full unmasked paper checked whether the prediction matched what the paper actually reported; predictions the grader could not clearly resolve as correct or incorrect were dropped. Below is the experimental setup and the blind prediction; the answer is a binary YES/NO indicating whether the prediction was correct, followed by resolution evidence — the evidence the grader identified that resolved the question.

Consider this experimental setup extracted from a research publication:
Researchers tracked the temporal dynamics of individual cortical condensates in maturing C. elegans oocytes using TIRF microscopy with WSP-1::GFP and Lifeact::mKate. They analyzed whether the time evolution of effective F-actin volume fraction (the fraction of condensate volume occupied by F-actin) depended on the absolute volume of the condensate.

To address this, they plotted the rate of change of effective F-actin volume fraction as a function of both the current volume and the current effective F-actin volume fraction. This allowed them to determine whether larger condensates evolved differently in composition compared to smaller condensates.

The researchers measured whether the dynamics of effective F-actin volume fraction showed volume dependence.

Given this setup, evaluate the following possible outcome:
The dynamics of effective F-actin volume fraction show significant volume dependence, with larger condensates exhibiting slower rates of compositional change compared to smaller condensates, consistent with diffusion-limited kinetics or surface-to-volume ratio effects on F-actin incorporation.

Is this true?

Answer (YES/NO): NO